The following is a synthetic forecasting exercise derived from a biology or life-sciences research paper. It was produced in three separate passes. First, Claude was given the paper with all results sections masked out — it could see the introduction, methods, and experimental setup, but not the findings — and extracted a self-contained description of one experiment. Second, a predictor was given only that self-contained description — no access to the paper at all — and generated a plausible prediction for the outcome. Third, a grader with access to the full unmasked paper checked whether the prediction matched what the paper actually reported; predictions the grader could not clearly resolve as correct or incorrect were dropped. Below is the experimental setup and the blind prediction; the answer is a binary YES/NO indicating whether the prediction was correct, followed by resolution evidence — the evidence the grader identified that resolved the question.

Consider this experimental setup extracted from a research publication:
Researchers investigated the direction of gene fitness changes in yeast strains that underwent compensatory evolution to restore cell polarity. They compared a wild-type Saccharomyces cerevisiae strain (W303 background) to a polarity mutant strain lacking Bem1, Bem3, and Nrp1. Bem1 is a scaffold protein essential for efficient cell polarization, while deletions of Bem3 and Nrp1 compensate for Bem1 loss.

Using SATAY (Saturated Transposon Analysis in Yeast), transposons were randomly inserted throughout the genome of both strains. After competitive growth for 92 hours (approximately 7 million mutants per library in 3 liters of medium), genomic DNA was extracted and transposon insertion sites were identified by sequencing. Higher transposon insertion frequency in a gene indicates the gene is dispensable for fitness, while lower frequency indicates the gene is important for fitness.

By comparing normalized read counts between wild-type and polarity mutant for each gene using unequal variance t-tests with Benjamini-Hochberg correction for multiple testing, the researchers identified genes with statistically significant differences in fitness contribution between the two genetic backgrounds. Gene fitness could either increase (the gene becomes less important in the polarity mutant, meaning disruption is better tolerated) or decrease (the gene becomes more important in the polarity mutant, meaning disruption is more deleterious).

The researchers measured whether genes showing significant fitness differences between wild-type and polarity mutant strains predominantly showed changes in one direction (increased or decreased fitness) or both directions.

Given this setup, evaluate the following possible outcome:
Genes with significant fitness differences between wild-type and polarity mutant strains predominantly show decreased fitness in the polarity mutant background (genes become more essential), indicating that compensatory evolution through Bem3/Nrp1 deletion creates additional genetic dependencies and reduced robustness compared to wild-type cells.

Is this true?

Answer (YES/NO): NO